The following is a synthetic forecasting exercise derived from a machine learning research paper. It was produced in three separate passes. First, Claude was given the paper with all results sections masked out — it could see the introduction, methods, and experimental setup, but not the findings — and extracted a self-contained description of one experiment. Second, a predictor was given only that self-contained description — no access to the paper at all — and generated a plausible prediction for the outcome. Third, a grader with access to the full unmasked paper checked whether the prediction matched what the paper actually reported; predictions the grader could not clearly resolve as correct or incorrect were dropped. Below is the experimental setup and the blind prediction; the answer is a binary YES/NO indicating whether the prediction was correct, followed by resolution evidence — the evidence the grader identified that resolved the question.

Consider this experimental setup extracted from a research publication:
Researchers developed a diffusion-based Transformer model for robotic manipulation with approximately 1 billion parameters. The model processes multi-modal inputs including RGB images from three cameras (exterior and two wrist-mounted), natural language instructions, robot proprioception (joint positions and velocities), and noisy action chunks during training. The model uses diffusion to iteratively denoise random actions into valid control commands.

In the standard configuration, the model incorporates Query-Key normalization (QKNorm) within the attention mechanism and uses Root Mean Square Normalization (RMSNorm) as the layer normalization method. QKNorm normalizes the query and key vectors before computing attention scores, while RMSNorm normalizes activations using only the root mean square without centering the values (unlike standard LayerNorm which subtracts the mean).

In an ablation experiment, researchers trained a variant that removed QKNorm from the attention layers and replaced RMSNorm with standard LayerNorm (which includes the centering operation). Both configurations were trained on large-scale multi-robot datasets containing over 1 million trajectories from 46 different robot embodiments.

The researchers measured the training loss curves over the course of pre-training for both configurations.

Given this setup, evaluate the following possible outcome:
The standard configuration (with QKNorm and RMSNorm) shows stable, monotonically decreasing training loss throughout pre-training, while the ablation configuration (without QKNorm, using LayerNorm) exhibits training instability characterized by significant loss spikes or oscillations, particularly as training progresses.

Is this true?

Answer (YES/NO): YES